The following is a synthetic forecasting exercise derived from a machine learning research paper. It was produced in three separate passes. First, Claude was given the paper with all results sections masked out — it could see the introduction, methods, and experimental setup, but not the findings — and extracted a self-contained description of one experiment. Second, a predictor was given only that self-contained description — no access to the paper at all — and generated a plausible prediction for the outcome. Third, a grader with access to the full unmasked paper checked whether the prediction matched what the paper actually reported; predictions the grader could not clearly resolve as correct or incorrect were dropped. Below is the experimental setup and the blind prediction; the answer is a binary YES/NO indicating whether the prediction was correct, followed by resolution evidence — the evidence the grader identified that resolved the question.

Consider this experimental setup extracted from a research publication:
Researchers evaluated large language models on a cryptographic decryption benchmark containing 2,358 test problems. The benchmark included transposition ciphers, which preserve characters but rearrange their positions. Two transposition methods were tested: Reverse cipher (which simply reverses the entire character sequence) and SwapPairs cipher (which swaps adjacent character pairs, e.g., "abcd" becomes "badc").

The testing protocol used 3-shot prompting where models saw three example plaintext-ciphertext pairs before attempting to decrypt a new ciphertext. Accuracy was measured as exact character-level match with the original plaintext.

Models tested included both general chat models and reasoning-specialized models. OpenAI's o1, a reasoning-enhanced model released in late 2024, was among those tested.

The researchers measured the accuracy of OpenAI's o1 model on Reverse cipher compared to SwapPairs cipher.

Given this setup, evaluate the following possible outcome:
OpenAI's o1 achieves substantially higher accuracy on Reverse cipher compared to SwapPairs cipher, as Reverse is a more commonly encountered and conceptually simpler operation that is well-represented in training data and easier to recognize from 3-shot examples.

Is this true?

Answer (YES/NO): NO